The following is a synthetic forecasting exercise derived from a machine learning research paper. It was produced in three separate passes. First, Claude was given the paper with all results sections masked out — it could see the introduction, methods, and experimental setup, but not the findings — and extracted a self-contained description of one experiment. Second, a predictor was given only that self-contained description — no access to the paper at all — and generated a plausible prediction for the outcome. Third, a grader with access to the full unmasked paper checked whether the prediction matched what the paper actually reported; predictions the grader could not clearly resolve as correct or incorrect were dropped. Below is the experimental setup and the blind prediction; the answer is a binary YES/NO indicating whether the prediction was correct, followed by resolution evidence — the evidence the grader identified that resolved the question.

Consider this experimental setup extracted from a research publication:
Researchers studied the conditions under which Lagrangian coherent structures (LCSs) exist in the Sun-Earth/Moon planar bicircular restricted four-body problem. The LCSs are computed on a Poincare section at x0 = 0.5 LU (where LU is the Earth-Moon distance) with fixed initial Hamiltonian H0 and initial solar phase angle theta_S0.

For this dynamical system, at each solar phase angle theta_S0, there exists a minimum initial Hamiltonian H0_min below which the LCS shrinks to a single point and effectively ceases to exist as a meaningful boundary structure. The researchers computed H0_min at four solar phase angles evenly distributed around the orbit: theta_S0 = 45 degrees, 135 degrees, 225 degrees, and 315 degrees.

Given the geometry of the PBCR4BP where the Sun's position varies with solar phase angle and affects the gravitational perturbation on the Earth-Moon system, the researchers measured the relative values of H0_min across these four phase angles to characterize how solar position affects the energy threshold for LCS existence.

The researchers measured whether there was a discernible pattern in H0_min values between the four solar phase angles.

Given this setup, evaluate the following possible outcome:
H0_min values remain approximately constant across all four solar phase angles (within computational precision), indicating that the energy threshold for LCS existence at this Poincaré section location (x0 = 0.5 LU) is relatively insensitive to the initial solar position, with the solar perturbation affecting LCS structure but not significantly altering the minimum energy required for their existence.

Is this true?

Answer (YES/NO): NO